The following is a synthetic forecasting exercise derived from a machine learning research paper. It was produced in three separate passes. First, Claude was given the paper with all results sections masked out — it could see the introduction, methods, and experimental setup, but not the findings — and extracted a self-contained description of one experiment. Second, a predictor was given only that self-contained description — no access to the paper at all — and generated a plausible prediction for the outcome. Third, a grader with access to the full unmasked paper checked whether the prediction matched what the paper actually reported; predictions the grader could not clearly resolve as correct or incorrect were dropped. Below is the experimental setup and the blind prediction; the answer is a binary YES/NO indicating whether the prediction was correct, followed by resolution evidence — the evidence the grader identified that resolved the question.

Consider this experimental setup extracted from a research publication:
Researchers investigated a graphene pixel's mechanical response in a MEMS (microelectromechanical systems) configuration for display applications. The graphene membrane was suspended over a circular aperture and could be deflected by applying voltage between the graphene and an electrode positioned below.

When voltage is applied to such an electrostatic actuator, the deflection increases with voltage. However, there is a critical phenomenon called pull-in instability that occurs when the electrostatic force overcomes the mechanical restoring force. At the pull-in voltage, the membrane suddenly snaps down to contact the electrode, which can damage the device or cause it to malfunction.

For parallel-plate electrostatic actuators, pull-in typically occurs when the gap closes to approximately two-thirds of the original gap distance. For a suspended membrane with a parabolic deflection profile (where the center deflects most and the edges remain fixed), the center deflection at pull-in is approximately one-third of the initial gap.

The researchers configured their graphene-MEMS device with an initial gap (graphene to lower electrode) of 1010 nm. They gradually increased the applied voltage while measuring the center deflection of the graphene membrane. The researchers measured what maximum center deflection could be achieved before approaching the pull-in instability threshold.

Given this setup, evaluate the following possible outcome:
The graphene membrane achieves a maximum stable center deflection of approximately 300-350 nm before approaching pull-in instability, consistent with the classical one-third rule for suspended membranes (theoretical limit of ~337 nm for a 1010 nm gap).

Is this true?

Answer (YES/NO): NO